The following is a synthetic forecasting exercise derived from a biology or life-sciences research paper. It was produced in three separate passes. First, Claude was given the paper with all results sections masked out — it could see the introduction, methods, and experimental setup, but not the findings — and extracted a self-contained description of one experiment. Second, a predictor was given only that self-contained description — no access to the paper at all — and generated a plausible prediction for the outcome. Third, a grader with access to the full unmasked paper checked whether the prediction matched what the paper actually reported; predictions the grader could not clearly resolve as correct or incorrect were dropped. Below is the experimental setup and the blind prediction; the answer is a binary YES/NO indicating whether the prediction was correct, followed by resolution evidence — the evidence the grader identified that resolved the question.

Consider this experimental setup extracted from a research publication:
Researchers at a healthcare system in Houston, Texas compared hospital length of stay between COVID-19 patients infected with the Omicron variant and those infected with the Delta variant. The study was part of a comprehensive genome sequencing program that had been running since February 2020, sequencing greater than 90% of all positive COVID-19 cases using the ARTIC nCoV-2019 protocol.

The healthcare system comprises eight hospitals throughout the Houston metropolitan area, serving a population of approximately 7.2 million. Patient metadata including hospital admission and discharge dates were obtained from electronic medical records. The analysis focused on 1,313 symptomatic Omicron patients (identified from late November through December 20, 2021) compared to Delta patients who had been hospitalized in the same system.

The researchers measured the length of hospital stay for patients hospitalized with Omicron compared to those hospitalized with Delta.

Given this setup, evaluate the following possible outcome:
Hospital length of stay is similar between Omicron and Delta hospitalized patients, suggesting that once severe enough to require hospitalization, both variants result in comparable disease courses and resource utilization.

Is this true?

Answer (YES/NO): NO